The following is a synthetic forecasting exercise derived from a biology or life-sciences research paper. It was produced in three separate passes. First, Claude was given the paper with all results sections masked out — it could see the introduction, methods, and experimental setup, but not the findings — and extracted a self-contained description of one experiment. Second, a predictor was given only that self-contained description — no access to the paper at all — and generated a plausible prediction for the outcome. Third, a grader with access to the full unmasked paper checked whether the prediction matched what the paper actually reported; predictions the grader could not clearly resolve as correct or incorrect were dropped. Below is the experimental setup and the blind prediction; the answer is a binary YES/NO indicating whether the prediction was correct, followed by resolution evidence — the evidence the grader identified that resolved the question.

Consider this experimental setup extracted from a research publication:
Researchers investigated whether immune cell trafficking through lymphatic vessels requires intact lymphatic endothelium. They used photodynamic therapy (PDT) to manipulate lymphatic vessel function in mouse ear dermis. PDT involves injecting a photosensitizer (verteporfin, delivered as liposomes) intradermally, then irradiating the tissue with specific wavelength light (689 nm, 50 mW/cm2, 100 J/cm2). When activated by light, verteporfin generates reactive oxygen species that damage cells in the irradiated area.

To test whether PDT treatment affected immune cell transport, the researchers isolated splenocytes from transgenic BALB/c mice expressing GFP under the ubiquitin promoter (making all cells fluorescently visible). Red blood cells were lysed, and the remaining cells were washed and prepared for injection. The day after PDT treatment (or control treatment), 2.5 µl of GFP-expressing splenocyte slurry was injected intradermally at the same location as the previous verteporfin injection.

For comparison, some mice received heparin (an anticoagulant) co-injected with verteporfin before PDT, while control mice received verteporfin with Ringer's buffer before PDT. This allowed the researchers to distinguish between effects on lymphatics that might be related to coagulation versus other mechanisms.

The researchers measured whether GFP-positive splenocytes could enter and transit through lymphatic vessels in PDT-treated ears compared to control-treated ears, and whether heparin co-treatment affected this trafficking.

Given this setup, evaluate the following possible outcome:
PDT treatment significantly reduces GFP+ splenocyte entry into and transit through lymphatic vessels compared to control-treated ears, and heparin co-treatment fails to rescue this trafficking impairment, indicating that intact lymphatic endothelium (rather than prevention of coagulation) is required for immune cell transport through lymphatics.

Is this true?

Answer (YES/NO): NO